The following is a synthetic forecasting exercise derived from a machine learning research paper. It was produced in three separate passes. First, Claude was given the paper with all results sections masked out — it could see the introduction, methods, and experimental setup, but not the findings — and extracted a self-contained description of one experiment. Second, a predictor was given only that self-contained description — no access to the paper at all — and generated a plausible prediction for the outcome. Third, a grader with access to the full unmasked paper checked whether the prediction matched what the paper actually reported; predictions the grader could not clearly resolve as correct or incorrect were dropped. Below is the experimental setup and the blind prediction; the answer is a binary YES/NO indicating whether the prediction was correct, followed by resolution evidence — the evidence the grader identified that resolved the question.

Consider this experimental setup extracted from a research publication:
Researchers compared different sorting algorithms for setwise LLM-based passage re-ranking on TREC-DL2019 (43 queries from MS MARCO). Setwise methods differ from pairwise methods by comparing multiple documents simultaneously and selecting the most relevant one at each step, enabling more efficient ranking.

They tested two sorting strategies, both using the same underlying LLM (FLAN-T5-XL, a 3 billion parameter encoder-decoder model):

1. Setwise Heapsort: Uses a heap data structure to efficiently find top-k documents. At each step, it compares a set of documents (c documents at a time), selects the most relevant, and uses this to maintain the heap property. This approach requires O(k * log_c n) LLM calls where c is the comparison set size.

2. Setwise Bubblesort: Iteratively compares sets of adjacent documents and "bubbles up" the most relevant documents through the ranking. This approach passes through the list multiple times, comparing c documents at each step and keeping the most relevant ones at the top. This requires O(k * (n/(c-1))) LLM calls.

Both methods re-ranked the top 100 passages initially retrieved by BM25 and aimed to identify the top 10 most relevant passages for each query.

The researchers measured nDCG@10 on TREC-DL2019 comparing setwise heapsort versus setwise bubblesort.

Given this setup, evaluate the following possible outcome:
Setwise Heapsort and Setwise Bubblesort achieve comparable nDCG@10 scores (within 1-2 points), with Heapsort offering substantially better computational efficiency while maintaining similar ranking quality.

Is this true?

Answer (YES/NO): YES